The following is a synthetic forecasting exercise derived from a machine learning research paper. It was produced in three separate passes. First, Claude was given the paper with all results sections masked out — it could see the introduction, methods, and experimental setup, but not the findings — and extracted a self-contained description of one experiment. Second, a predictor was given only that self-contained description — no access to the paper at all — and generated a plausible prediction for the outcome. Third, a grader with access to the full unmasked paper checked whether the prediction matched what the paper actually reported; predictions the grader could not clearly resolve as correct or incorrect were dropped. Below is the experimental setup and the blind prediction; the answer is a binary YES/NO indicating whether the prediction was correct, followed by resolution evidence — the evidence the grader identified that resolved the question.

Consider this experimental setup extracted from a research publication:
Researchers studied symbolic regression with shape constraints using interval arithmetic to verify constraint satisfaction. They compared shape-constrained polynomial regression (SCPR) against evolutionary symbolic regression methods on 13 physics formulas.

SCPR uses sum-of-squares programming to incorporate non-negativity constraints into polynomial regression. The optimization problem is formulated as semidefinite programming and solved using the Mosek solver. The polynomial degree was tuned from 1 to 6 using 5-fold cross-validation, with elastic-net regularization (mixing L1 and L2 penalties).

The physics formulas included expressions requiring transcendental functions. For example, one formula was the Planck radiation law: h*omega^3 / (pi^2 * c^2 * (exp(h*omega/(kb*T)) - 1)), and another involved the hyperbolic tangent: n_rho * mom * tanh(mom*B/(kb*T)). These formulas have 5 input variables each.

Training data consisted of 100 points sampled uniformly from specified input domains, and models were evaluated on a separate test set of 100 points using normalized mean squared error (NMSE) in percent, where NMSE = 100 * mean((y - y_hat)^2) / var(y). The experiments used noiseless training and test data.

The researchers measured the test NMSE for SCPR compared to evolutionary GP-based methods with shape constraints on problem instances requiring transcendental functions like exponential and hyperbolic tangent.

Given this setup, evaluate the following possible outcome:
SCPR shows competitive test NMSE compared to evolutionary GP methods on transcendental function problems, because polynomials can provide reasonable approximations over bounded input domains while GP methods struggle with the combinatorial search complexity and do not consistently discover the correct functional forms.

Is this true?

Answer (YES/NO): NO